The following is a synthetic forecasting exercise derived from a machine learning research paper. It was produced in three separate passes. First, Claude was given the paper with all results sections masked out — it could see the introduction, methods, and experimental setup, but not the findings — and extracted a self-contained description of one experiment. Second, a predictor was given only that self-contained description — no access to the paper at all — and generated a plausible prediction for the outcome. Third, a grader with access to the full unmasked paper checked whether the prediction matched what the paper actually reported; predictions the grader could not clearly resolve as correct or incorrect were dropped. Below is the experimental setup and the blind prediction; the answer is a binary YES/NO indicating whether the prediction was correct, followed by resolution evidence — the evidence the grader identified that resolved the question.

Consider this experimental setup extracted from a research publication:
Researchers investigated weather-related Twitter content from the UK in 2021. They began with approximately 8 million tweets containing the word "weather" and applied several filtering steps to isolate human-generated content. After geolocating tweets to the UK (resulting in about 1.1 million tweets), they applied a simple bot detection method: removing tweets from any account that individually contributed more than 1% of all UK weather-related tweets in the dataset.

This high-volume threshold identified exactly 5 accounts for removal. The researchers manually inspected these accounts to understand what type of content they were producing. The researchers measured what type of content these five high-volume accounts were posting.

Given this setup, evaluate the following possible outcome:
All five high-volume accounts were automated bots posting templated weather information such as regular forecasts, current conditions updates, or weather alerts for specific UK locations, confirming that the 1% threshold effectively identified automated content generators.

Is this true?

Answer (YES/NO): YES